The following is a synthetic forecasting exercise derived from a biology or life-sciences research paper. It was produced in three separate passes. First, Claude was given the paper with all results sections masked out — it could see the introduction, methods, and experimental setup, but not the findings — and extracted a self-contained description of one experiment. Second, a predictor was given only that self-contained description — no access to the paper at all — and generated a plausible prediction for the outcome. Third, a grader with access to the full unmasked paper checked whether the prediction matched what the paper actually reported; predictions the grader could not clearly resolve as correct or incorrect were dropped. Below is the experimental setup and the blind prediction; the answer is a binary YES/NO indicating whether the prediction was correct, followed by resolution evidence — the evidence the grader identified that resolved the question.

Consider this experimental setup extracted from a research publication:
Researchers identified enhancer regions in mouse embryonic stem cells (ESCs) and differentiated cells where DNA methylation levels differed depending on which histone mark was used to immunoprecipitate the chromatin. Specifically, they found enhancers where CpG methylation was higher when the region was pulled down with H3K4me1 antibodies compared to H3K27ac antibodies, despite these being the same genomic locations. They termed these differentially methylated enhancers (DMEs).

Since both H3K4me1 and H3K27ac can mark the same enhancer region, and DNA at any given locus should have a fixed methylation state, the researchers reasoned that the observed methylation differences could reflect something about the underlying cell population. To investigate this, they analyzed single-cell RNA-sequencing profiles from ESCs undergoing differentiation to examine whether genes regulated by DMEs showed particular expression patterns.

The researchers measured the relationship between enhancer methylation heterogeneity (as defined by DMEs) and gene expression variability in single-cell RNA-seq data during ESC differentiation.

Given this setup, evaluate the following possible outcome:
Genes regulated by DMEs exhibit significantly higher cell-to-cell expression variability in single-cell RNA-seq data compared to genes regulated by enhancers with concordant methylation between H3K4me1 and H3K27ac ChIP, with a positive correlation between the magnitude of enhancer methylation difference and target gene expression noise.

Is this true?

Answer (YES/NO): NO